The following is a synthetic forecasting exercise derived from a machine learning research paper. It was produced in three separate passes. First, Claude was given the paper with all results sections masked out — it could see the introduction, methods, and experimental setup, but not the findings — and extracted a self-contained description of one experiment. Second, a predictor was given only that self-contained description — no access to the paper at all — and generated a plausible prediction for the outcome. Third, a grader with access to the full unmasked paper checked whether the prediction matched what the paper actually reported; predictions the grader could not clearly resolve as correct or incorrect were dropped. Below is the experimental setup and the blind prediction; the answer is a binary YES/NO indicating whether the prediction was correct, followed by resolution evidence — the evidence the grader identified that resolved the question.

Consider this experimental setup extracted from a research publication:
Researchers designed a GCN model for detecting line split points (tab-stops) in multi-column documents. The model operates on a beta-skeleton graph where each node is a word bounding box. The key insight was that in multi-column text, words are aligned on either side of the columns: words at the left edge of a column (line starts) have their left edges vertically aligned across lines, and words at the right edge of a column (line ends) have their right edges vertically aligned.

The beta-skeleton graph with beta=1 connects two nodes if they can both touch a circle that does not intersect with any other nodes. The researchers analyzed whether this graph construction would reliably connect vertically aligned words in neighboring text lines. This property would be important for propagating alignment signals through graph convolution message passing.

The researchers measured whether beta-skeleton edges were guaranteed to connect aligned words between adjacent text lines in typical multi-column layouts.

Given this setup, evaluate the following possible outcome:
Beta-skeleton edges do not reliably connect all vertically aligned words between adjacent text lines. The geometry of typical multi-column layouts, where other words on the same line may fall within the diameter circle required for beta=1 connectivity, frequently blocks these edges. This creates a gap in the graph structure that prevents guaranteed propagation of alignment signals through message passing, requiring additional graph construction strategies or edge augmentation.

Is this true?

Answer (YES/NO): NO